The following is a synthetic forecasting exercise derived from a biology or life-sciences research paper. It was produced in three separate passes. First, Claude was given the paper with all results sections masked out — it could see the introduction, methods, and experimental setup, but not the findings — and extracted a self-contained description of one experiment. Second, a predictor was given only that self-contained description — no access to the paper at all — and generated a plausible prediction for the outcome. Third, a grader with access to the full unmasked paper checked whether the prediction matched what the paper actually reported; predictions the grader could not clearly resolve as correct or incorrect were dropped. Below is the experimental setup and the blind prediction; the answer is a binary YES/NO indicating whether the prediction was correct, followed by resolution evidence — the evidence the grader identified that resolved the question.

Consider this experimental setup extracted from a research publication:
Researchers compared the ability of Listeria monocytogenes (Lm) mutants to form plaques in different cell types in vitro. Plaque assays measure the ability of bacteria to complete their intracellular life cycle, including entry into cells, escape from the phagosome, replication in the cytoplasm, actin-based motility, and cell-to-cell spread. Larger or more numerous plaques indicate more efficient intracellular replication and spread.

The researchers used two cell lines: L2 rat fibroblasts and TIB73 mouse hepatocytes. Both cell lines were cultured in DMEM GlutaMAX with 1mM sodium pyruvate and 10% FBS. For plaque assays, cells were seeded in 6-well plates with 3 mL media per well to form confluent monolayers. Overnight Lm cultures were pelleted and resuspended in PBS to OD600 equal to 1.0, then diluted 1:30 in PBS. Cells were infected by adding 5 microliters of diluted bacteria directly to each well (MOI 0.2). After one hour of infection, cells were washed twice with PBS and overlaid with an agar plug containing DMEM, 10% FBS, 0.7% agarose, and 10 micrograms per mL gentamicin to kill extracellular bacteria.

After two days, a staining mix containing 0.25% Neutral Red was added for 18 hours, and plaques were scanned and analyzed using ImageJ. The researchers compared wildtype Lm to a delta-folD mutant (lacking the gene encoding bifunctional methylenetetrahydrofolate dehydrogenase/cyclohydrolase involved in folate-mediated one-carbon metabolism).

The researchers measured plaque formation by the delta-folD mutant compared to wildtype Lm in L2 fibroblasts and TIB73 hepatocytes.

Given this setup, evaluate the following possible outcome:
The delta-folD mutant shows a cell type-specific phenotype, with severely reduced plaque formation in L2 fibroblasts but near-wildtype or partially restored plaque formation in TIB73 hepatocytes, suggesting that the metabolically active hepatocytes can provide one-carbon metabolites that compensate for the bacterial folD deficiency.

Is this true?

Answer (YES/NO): YES